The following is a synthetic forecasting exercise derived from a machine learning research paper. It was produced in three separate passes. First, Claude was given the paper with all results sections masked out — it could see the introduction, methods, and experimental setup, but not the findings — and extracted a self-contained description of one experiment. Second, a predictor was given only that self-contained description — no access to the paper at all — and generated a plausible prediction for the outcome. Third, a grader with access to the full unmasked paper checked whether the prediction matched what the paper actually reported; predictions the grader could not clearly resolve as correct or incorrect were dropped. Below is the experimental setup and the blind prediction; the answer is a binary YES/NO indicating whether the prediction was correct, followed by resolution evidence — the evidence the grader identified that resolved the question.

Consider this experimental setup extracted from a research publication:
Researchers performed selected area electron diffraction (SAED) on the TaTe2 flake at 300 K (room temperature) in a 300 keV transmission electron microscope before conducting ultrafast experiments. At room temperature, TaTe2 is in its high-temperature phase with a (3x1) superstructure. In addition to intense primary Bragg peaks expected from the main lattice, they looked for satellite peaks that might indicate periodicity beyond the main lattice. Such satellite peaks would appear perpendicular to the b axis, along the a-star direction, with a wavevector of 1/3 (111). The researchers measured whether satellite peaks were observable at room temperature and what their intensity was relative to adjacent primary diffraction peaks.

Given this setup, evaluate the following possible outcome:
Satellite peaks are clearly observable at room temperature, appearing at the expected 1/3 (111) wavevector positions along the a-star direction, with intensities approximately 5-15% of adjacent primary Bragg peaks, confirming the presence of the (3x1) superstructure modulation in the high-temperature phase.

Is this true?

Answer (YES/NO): NO